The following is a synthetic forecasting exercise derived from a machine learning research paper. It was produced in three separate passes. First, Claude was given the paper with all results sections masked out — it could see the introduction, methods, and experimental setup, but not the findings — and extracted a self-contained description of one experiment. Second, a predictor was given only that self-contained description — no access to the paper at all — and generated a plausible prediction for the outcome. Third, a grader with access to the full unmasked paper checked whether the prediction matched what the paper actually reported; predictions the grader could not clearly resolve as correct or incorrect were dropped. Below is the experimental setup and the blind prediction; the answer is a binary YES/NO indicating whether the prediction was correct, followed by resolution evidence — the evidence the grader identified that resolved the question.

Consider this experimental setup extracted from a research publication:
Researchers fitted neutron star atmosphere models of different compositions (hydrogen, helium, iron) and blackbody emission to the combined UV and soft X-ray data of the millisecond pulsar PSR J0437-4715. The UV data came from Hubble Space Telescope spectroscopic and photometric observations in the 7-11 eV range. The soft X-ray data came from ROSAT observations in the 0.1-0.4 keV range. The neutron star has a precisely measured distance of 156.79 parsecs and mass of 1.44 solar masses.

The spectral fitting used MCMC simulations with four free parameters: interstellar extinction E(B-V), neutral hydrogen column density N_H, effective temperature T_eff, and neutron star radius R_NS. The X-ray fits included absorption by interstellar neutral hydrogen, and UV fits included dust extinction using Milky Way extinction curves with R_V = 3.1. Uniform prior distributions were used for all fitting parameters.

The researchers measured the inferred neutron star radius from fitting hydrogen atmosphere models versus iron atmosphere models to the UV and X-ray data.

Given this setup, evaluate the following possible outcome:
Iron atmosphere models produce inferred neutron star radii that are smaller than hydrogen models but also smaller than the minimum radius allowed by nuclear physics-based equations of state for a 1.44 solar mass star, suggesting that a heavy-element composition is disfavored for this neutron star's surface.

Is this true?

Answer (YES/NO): NO